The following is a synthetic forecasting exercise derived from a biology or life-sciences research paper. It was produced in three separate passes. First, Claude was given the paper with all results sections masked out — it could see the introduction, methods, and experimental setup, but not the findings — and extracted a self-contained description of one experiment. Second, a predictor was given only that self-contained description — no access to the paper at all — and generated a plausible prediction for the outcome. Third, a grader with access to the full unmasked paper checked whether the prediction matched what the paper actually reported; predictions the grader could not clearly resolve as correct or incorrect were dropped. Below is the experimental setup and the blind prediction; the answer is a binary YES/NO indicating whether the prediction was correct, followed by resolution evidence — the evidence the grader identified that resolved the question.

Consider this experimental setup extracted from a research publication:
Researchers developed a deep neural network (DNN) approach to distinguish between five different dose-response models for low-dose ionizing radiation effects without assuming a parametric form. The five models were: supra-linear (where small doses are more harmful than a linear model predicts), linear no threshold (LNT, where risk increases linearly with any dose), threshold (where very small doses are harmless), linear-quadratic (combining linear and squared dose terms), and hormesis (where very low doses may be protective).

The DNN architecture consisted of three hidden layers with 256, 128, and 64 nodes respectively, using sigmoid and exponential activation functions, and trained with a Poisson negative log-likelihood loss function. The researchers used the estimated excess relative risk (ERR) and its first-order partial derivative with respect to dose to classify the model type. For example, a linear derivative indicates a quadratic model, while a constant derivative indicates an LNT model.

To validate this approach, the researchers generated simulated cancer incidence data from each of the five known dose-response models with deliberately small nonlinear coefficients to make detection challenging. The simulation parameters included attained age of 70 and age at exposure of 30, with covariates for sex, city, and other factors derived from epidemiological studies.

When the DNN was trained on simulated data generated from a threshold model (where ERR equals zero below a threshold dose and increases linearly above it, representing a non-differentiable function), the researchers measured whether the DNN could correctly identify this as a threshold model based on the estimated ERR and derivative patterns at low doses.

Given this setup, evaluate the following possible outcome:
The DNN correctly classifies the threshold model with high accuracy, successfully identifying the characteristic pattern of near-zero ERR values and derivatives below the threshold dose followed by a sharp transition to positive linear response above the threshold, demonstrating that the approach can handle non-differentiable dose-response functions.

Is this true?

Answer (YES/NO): NO